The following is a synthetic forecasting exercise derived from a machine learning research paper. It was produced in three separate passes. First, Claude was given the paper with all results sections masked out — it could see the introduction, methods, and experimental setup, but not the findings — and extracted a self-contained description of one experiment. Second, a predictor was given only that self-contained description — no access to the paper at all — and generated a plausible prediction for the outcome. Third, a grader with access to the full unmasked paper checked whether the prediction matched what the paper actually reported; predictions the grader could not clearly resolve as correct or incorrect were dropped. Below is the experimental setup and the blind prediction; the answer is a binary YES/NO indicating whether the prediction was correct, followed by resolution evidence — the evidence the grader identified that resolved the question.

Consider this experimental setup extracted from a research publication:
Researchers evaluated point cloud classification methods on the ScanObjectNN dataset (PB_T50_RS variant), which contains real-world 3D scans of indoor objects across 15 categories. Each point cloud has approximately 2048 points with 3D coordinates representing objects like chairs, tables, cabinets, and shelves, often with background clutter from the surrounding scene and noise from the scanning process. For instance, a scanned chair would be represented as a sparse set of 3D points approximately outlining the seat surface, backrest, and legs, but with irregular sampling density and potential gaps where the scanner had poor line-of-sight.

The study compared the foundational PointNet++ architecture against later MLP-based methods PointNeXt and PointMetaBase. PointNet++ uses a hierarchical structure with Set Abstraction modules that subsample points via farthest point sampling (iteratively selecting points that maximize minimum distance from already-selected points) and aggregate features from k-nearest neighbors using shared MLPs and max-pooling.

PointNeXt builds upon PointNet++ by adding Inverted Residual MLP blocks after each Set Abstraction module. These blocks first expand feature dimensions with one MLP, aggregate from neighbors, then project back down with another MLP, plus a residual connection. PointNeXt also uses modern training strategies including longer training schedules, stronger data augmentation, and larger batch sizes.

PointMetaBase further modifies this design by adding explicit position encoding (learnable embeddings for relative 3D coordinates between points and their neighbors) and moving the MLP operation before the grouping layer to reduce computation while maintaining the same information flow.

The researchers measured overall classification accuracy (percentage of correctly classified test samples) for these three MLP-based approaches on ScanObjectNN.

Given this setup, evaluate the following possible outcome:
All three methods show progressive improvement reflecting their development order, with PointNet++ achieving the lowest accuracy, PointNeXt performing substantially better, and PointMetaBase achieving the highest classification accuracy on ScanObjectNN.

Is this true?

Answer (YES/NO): NO